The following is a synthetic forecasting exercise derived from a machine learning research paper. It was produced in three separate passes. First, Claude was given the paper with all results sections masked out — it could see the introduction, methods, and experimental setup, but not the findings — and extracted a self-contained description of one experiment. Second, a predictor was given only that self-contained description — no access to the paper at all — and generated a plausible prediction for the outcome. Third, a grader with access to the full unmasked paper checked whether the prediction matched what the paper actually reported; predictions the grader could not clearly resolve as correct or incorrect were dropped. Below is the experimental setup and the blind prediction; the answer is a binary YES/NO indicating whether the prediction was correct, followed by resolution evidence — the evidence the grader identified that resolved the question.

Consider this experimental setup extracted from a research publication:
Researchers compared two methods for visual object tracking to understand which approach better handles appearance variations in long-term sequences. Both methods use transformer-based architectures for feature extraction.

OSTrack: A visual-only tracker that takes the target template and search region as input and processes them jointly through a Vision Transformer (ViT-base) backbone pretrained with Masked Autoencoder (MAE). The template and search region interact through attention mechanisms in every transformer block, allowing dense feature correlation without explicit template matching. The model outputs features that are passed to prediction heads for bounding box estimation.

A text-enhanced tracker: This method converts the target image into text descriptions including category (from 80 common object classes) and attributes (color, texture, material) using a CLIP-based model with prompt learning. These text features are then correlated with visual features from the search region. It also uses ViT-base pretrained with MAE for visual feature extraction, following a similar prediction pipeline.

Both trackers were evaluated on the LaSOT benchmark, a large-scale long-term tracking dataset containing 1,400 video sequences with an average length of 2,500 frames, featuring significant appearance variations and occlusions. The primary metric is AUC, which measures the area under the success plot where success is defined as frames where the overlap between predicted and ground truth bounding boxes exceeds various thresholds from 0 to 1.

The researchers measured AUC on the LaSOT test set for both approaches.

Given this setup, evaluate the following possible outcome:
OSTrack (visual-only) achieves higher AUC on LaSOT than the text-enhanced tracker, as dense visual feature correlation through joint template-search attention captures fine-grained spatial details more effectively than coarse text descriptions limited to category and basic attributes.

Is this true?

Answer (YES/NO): YES